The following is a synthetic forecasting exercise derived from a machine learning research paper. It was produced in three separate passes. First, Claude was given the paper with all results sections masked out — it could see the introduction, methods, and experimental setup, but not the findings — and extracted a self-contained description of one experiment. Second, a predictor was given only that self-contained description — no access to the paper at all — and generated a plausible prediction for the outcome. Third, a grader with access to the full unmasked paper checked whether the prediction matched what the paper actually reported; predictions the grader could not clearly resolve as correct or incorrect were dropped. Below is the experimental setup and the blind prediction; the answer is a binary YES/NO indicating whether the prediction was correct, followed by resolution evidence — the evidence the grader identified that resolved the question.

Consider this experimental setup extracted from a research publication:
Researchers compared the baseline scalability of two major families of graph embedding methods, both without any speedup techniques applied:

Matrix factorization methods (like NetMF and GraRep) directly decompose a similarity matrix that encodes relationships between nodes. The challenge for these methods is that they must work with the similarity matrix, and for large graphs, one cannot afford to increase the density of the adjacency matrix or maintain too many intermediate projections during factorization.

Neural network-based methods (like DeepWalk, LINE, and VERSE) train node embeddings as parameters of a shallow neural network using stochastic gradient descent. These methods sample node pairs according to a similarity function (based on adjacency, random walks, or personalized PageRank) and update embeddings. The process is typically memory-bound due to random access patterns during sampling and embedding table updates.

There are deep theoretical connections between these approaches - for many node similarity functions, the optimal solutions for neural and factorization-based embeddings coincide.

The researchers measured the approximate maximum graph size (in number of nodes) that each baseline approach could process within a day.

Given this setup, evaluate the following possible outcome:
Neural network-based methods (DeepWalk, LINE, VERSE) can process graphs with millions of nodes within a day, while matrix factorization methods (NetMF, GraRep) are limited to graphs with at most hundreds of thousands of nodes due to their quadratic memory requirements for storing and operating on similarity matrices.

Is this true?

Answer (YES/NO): NO